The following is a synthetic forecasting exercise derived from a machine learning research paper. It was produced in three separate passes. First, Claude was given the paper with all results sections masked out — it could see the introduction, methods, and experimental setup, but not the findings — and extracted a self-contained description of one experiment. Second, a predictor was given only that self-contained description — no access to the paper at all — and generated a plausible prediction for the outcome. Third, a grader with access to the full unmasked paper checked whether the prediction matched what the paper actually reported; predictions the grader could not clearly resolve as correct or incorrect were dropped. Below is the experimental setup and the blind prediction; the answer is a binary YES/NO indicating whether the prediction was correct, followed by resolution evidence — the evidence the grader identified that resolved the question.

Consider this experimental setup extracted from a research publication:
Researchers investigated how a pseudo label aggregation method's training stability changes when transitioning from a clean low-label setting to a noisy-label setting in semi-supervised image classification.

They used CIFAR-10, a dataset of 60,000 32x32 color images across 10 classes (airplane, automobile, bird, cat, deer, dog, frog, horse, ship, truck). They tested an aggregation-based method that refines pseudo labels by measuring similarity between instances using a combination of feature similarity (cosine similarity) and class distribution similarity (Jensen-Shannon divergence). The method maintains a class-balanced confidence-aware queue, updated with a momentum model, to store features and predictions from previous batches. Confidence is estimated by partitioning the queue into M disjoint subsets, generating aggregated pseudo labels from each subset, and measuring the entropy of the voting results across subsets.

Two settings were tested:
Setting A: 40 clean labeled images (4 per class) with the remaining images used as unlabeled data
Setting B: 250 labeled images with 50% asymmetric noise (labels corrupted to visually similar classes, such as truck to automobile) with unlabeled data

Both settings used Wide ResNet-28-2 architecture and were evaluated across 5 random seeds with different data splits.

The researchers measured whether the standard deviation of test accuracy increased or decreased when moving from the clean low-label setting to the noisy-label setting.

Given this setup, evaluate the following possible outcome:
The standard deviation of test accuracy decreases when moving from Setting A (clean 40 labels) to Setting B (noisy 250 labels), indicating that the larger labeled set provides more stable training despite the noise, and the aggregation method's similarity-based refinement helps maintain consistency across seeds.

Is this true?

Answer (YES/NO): NO